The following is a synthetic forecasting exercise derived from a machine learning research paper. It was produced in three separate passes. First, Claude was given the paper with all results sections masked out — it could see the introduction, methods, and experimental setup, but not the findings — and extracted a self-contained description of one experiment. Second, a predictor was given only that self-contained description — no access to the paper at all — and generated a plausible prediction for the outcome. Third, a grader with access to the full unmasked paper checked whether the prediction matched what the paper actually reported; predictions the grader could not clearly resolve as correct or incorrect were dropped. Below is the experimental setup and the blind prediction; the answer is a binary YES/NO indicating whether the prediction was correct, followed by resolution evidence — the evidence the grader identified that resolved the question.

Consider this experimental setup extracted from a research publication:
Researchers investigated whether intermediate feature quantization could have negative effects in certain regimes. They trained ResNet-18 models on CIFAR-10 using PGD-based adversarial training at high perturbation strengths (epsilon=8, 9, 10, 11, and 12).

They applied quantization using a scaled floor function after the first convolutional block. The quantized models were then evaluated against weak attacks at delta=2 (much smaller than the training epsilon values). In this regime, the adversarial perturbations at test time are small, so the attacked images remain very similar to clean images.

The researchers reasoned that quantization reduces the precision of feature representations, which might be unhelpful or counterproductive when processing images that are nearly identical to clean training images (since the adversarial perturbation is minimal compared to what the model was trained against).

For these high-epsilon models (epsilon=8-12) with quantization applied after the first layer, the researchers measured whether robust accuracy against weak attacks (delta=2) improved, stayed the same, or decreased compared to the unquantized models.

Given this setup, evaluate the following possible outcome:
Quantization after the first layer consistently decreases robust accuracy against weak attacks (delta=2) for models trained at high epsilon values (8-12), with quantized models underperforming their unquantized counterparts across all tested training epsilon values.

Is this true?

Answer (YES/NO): YES